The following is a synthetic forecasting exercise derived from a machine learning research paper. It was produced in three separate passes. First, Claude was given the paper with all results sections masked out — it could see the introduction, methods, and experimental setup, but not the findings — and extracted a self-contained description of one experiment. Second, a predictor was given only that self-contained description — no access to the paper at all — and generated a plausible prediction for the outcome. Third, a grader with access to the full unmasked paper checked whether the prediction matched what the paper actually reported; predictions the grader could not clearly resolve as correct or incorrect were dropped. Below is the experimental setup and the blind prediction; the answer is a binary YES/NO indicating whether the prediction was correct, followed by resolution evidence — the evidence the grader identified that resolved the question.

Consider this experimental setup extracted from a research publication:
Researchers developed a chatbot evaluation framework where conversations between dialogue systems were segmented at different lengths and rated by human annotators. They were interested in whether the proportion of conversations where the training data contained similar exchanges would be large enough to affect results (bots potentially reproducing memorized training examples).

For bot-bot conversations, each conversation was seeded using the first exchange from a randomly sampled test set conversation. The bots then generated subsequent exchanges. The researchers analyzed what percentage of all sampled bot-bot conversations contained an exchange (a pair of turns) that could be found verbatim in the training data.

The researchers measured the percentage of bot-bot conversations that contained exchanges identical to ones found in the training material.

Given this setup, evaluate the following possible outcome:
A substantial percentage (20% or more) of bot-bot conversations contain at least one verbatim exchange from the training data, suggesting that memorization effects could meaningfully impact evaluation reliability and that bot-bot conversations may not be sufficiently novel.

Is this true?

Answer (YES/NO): NO